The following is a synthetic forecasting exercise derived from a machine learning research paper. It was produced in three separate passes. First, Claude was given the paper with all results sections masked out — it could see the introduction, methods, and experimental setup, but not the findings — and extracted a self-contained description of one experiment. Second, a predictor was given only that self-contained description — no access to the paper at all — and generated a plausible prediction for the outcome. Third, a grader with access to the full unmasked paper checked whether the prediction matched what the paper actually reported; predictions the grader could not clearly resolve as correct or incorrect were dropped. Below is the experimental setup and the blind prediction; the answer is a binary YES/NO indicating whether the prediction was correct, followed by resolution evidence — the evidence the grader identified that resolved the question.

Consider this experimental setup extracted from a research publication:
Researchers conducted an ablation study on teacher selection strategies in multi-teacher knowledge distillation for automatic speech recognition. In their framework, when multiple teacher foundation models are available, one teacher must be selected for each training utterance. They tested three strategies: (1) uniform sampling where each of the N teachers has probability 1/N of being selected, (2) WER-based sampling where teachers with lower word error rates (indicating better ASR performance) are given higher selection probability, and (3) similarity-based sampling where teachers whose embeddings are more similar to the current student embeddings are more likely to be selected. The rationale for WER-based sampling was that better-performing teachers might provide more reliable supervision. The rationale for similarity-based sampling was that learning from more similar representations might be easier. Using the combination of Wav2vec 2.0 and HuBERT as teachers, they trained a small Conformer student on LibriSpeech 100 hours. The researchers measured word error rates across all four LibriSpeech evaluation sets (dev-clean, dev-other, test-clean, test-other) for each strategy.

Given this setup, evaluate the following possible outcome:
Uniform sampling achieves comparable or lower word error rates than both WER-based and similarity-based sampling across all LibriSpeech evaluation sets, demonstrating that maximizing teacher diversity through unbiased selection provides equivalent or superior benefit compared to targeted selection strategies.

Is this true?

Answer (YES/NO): YES